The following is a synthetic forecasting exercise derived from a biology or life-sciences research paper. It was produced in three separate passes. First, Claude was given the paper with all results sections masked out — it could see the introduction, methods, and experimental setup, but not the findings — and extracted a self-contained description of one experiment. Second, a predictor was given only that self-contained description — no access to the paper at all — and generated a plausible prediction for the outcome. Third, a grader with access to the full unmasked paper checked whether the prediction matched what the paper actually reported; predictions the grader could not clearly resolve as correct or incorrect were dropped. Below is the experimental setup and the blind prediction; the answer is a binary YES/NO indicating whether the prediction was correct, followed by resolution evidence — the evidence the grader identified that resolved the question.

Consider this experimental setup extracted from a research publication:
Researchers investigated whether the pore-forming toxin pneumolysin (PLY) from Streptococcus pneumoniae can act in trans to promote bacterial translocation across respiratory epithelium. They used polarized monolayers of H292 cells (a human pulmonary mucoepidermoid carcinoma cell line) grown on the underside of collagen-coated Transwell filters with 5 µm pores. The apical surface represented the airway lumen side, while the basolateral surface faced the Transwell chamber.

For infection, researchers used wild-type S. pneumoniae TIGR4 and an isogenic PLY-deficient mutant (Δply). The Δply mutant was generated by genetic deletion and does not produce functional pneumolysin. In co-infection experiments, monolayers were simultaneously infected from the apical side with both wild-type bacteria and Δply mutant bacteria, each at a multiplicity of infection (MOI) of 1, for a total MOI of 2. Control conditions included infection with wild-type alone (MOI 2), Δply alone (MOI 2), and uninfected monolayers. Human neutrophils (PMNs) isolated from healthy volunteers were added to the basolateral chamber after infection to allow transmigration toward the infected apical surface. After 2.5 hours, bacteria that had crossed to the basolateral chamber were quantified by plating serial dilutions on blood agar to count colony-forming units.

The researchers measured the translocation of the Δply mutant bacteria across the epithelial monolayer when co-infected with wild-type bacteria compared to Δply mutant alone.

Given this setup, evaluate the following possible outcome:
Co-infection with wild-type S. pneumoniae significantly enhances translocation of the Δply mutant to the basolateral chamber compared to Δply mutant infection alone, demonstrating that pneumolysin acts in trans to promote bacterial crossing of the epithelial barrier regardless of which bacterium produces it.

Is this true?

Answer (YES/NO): YES